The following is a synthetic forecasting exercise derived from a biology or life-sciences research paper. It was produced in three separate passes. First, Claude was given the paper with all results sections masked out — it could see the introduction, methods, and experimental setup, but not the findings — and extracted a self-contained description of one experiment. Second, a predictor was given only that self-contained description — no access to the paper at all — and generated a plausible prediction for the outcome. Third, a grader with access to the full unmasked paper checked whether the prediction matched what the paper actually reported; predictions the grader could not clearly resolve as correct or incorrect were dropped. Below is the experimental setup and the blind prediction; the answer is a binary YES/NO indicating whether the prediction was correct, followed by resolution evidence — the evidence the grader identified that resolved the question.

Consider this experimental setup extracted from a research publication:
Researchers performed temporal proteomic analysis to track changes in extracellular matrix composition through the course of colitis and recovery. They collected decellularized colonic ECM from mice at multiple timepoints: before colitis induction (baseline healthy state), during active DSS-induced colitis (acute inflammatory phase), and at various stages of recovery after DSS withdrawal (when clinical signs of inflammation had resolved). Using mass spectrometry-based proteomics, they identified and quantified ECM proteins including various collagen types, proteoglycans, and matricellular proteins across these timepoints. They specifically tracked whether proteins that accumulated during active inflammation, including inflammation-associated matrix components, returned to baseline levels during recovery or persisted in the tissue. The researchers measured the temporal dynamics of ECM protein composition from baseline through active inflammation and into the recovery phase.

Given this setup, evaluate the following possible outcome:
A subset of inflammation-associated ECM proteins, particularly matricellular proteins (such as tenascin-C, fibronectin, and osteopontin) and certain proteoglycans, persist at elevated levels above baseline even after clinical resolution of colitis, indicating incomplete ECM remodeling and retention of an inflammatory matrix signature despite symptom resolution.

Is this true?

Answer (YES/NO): NO